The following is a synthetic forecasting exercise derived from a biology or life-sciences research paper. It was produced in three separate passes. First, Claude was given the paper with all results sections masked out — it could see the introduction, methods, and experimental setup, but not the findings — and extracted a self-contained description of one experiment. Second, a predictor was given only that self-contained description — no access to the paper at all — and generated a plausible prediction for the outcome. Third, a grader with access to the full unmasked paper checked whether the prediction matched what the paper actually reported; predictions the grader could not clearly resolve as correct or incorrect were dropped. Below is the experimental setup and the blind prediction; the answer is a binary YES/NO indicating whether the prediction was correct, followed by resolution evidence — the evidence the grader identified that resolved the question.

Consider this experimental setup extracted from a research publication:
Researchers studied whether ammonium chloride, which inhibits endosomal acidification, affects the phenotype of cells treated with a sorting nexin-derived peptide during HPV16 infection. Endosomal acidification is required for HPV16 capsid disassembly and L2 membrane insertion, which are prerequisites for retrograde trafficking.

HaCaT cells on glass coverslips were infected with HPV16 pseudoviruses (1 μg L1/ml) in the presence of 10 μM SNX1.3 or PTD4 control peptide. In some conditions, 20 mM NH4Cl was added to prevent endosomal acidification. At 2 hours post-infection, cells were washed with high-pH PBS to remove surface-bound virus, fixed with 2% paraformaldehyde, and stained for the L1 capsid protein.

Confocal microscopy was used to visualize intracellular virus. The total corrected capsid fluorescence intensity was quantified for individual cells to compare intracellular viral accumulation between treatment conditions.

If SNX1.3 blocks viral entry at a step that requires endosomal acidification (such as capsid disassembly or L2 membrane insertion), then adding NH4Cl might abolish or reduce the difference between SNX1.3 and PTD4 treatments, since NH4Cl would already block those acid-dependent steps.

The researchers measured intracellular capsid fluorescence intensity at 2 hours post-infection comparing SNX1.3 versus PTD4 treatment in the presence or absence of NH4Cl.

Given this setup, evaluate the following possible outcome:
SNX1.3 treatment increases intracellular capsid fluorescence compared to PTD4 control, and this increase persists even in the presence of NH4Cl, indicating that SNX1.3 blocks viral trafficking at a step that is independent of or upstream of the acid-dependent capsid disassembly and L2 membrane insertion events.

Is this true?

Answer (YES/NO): NO